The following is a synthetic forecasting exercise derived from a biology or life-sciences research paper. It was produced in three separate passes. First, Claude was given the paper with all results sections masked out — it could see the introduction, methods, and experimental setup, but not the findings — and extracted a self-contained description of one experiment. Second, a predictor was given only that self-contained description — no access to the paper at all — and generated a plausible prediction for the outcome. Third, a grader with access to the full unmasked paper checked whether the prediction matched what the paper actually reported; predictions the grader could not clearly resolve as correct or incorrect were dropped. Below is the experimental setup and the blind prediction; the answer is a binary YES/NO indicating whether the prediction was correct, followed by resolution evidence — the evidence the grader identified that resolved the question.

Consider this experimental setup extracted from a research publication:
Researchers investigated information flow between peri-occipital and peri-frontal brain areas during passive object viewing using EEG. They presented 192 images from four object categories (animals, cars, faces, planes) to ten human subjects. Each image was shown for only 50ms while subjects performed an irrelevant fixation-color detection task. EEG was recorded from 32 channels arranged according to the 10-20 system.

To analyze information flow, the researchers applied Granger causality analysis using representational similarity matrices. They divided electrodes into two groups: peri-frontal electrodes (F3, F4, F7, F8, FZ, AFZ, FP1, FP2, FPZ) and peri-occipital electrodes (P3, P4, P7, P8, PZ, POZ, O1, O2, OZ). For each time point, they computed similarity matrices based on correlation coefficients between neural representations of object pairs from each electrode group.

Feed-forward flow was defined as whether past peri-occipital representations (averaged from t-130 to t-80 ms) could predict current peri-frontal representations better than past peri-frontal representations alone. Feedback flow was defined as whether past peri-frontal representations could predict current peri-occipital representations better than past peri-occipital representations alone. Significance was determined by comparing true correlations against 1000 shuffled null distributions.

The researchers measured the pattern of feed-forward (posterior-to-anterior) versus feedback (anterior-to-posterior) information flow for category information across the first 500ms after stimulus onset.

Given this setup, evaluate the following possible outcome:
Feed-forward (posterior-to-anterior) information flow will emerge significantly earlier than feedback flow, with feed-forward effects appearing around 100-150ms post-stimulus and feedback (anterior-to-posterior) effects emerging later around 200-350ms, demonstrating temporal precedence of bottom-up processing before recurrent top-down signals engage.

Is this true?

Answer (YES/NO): NO